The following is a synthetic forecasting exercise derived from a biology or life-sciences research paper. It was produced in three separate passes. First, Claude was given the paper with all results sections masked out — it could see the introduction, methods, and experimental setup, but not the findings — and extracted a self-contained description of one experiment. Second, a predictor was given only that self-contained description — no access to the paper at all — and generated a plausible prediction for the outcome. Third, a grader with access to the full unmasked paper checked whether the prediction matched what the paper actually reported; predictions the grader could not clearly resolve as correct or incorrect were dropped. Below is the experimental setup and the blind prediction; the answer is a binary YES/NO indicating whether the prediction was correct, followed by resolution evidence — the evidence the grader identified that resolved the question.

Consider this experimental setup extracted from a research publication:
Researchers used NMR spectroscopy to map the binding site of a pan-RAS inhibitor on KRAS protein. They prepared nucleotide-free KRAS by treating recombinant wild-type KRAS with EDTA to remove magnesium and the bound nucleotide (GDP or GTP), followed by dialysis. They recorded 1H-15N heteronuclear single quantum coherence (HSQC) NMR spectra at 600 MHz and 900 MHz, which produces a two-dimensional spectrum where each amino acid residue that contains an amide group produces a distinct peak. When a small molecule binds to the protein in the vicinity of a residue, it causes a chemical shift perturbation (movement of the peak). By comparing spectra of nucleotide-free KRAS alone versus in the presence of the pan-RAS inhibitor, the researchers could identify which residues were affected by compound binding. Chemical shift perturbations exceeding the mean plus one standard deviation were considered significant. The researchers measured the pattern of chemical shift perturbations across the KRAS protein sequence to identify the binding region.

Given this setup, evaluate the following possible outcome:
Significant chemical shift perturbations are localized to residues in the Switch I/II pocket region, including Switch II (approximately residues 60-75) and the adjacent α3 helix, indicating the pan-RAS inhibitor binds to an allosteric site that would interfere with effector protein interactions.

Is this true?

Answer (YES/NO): NO